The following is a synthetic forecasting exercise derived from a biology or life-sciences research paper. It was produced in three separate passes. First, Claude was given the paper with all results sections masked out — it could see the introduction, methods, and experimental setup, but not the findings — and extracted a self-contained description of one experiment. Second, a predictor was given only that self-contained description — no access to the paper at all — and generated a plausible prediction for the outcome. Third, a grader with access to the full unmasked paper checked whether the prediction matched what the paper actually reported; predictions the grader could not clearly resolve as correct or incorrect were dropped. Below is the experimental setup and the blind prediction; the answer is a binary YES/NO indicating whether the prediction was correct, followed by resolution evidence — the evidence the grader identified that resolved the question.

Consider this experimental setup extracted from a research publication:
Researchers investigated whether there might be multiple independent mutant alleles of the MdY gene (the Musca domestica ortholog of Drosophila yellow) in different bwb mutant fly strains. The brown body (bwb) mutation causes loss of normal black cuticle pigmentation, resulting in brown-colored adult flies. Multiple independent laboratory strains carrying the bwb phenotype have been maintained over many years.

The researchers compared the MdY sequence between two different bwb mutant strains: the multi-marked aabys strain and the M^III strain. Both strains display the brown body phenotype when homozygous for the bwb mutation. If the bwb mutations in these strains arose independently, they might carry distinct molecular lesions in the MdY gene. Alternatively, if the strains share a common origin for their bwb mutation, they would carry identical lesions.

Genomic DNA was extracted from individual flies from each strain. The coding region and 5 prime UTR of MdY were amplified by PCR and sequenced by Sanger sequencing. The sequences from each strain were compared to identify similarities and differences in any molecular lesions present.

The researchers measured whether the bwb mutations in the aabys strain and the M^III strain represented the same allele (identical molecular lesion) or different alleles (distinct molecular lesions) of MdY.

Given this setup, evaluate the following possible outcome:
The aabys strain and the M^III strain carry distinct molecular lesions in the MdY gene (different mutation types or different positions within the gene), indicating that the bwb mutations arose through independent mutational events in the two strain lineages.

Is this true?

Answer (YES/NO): NO